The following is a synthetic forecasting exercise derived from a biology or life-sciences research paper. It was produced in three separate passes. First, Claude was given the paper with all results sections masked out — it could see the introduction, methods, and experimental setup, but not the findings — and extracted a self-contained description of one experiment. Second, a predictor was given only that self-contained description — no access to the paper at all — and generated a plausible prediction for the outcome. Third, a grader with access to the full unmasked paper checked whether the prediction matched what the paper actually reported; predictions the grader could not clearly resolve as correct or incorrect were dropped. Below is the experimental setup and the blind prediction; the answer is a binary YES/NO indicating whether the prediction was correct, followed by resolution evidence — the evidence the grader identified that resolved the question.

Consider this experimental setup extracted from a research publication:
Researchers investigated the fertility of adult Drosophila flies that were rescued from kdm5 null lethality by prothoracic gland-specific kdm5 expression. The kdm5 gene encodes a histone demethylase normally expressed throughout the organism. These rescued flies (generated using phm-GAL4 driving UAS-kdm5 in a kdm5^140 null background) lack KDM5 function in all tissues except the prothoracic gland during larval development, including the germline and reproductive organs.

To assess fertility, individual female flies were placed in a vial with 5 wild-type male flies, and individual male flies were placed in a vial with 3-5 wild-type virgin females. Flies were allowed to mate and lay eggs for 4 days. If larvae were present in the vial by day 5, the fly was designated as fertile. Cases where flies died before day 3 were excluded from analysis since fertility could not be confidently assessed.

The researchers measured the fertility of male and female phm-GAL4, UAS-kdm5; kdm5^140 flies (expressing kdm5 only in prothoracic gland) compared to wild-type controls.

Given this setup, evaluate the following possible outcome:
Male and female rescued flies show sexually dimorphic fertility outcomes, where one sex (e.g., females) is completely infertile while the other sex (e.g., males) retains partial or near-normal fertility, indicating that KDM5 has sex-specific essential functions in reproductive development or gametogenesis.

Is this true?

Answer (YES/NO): NO